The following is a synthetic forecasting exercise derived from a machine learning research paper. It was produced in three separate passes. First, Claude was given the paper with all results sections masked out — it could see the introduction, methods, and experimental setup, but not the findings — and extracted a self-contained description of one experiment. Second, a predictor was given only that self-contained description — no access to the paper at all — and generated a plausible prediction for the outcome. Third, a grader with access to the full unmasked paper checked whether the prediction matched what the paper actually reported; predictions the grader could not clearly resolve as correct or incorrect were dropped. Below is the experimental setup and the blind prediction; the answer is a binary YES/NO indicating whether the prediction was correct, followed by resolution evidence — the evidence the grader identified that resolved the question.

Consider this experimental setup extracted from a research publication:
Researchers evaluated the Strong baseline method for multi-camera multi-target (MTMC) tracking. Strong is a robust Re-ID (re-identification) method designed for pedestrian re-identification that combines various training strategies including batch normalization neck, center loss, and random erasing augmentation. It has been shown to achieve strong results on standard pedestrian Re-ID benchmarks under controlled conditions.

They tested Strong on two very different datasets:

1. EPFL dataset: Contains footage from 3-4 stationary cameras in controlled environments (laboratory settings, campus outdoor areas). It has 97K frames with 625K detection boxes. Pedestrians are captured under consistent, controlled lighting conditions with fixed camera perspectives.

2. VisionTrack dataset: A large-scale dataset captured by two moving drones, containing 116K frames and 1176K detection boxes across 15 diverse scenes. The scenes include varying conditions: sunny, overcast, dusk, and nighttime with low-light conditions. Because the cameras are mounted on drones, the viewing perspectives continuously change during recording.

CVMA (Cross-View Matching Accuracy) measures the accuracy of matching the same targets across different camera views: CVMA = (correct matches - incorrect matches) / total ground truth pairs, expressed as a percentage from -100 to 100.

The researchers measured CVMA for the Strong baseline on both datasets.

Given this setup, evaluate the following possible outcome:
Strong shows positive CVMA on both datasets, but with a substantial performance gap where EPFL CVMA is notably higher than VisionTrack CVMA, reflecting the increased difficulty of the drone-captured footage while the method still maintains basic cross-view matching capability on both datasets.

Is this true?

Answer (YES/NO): YES